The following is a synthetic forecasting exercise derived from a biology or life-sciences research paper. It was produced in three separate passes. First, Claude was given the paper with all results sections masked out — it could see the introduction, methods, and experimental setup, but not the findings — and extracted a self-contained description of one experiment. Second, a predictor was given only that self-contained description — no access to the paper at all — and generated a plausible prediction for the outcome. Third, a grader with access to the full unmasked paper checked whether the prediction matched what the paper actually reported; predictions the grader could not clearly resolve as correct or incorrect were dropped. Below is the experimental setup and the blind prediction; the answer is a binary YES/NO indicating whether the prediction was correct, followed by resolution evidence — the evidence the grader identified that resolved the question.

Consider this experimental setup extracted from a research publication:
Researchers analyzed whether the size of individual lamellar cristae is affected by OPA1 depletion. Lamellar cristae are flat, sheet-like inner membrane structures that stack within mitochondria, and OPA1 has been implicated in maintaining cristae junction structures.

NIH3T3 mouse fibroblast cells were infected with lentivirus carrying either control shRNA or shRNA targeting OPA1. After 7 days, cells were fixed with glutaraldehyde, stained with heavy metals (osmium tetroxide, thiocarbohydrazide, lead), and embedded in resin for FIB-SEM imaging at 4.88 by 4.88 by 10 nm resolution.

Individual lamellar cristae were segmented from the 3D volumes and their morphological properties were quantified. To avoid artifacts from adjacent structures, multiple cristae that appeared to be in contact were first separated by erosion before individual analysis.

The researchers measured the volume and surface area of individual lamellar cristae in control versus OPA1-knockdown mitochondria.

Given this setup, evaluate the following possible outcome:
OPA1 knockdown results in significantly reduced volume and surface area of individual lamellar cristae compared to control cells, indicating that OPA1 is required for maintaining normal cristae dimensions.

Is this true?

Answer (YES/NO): NO